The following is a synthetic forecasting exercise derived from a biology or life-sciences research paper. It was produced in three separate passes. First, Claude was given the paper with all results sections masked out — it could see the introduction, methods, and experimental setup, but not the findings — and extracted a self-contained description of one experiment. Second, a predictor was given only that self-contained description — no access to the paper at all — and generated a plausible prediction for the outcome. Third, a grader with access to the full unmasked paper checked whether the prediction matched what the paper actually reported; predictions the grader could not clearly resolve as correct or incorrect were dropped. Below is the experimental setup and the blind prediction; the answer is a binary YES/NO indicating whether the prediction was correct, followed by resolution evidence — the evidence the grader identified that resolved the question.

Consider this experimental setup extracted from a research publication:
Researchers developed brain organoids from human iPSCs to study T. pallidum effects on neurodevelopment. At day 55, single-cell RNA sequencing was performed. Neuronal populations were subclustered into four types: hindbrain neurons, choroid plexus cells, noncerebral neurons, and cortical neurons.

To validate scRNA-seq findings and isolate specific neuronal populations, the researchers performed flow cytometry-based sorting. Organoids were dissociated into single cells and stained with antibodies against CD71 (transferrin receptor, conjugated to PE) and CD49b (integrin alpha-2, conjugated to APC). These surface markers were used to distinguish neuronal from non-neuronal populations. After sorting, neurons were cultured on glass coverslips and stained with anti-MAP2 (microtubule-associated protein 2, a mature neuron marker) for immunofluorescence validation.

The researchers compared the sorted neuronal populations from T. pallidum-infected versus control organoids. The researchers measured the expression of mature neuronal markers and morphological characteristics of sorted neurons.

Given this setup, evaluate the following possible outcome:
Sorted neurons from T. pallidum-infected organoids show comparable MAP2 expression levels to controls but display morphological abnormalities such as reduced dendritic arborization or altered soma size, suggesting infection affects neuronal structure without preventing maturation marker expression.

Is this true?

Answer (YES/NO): NO